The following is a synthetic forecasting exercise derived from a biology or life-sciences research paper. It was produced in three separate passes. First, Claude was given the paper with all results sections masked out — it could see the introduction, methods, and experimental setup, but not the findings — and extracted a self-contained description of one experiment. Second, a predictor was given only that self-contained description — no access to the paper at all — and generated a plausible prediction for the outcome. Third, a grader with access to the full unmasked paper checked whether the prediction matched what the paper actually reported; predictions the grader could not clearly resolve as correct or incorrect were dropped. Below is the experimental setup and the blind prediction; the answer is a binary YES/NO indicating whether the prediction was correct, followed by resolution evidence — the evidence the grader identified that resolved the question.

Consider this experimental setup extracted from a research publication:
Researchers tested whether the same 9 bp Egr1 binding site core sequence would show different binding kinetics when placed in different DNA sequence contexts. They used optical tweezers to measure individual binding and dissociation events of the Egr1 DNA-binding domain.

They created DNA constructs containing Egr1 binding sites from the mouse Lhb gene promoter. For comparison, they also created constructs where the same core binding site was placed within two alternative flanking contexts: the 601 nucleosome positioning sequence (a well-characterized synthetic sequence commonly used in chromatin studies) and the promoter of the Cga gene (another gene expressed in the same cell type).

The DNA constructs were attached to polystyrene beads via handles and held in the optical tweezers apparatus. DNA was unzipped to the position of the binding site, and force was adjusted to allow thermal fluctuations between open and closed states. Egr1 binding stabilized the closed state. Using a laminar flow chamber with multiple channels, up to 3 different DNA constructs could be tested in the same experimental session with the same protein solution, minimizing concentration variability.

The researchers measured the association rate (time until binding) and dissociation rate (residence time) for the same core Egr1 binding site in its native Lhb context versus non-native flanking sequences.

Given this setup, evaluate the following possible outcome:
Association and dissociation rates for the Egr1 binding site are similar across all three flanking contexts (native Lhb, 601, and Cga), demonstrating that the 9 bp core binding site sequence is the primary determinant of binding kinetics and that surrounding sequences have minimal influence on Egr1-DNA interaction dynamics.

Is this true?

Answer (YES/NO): NO